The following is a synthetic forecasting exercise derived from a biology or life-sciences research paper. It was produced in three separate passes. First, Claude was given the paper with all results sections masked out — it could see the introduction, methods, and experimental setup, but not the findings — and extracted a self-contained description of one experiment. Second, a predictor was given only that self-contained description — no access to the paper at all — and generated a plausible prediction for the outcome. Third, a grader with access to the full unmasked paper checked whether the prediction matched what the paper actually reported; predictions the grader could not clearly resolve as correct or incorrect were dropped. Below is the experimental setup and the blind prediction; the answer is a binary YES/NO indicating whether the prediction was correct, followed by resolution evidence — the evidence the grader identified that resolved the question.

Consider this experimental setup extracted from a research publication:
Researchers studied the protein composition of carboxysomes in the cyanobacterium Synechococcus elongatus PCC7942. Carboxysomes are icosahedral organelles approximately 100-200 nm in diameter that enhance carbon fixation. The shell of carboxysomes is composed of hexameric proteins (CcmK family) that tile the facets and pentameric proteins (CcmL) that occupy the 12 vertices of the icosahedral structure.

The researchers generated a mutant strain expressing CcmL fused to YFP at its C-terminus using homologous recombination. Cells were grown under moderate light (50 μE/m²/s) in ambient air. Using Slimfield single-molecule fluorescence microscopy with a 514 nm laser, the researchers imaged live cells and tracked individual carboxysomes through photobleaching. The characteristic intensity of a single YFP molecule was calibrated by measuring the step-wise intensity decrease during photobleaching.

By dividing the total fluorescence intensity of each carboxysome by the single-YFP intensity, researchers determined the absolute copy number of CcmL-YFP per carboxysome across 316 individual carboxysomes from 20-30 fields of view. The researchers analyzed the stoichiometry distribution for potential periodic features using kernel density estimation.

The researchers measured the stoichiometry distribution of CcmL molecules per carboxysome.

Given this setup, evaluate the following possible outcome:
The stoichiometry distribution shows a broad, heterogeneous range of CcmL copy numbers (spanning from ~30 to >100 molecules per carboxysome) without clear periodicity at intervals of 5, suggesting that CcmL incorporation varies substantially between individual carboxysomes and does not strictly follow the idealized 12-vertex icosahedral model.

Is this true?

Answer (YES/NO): NO